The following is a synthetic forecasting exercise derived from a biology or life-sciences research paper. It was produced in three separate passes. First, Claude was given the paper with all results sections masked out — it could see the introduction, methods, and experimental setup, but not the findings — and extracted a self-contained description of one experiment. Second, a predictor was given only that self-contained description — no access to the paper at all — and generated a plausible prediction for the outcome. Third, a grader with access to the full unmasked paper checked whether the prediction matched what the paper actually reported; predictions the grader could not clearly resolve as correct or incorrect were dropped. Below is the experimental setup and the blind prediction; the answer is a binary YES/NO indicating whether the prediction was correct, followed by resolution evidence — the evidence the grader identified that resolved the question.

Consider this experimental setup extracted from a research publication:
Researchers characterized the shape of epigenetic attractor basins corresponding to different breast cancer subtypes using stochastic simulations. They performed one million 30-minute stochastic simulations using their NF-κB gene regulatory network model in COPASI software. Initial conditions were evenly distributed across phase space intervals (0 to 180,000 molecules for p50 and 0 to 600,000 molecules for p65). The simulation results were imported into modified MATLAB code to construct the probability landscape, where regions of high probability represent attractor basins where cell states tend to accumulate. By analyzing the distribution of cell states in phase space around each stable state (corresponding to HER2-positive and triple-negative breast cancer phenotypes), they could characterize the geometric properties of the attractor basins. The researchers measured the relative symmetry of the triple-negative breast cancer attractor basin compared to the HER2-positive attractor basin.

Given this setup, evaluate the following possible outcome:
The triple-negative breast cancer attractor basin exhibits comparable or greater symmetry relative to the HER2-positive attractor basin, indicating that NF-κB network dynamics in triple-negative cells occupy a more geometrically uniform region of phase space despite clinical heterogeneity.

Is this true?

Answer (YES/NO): YES